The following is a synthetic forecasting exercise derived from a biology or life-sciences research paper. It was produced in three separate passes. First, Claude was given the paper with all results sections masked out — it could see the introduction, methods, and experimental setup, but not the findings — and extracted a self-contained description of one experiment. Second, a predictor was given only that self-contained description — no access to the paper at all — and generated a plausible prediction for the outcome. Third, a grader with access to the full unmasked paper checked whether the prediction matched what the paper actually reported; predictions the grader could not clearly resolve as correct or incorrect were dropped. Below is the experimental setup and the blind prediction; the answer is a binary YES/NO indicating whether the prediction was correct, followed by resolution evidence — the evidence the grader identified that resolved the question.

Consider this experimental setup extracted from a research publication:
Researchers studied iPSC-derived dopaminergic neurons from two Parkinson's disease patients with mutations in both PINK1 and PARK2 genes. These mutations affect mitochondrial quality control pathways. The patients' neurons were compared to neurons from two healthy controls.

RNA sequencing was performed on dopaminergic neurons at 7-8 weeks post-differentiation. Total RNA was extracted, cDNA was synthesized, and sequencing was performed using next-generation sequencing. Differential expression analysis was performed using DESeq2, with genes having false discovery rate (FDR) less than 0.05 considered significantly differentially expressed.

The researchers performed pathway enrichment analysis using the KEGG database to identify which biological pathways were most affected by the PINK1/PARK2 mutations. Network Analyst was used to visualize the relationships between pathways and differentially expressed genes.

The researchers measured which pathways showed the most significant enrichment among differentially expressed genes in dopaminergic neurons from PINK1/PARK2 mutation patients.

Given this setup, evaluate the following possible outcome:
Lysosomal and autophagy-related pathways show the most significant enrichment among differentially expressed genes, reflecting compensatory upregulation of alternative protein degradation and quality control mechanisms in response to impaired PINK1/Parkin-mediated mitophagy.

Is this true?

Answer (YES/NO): NO